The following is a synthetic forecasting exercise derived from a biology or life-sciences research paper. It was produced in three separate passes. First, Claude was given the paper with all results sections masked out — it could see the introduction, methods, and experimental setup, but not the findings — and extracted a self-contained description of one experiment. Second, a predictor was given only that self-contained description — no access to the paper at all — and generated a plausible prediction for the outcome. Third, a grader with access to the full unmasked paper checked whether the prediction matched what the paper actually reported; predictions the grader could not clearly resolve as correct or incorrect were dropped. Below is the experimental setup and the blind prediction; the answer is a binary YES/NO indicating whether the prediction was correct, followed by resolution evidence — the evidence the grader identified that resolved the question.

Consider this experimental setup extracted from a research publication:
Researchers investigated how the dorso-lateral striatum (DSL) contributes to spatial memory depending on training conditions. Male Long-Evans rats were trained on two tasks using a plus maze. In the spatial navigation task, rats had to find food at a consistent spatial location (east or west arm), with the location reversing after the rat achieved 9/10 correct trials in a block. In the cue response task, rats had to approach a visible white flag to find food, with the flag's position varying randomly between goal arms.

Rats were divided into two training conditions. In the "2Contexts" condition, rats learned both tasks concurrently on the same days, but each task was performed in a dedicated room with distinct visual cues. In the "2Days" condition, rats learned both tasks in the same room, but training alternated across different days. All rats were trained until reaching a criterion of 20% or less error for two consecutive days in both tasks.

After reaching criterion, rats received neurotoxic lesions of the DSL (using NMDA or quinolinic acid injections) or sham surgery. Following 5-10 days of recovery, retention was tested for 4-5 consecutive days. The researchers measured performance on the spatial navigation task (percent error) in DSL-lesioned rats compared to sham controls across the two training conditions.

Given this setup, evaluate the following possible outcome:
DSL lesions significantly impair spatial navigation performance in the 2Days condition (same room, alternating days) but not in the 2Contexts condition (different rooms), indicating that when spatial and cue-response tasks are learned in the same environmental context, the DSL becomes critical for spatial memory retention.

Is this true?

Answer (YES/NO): YES